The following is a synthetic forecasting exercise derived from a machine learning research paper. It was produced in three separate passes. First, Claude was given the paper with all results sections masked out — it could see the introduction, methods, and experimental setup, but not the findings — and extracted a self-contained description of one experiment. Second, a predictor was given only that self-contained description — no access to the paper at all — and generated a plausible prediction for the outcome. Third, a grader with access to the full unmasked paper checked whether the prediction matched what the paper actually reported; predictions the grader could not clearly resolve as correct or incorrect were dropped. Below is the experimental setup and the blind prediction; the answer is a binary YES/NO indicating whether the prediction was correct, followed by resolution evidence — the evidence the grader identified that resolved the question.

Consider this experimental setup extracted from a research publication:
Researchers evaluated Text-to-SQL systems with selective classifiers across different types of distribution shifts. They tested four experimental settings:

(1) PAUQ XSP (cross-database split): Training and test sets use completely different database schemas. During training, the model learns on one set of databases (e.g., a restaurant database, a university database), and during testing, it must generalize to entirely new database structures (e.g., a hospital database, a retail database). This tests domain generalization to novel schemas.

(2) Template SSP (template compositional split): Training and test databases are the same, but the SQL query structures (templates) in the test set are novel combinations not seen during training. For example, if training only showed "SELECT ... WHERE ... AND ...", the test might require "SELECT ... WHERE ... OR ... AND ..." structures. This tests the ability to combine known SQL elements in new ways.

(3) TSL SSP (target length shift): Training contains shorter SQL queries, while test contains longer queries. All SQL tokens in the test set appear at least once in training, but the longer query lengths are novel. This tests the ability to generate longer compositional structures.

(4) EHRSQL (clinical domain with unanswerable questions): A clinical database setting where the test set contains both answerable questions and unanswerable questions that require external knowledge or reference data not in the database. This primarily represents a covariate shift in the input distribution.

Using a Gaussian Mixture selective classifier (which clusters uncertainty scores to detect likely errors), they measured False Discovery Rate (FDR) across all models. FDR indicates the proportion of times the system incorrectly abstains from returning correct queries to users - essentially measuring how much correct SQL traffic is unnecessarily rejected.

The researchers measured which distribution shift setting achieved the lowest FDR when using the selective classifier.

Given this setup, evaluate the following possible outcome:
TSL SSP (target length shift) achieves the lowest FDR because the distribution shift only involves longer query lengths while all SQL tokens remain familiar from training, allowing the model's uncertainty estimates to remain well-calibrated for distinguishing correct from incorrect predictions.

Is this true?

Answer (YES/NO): NO